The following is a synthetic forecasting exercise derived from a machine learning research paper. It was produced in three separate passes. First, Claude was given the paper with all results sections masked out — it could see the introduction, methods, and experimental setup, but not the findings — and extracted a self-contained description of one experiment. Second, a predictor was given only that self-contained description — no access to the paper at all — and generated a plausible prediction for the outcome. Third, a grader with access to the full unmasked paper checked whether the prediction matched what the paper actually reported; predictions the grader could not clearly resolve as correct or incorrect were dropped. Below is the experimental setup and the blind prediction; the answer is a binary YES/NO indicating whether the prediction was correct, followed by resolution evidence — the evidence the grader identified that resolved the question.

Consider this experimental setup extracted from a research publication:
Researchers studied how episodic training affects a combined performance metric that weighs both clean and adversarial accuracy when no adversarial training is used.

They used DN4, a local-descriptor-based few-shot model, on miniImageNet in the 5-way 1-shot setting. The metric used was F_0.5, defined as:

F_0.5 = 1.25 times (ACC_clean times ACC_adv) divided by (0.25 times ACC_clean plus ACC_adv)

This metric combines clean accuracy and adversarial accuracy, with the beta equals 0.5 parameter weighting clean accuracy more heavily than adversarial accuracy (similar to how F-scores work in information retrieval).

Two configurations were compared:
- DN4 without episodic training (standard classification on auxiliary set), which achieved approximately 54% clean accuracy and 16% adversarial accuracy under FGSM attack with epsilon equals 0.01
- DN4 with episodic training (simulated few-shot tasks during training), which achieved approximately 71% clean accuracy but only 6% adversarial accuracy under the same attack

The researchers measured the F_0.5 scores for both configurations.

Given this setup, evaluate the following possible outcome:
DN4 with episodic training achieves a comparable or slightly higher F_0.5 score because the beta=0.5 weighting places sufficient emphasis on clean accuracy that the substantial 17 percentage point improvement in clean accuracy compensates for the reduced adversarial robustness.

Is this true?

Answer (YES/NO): NO